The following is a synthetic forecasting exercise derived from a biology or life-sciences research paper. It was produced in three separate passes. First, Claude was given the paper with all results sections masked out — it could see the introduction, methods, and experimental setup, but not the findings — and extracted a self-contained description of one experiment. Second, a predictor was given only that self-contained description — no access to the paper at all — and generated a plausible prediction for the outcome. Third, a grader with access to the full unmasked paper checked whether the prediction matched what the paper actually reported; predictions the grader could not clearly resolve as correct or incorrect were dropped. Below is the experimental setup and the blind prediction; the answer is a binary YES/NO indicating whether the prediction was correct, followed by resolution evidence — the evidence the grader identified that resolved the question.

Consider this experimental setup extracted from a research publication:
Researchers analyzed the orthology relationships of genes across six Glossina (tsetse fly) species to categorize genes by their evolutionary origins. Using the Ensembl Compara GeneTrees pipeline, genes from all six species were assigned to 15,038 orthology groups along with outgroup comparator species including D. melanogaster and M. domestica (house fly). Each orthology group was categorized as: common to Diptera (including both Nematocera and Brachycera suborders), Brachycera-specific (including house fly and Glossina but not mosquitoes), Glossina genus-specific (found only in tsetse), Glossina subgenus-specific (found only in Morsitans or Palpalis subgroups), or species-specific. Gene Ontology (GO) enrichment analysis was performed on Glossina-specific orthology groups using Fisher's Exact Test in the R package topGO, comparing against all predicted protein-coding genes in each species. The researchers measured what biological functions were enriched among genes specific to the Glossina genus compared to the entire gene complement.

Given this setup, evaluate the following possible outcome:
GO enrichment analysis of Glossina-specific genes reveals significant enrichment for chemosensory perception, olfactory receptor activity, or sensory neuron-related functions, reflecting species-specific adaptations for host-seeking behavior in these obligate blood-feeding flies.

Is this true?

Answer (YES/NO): NO